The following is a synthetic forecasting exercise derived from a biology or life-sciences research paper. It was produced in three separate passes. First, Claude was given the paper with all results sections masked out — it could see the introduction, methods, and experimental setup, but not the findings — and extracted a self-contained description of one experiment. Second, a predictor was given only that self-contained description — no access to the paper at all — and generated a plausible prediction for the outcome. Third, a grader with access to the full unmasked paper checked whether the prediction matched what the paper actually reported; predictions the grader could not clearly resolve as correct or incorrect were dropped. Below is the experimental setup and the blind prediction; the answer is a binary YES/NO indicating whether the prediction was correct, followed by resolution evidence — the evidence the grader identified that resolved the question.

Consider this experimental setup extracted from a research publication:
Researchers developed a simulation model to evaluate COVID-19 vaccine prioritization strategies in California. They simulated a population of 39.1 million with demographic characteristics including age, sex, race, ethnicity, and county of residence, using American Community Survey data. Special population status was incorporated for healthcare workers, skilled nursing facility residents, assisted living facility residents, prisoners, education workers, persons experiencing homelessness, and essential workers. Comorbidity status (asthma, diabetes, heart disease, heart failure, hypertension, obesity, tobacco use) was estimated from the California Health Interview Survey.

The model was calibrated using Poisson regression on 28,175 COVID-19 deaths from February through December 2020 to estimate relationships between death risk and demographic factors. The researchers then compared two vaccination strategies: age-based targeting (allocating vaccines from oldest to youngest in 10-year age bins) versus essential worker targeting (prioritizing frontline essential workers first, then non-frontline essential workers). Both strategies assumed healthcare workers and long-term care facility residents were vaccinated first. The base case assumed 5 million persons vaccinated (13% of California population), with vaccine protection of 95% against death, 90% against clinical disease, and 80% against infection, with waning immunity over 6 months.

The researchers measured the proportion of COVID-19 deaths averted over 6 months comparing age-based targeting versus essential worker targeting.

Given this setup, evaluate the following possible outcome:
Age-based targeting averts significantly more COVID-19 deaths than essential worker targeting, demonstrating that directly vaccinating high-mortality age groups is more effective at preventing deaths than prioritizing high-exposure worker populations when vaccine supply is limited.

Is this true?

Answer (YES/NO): YES